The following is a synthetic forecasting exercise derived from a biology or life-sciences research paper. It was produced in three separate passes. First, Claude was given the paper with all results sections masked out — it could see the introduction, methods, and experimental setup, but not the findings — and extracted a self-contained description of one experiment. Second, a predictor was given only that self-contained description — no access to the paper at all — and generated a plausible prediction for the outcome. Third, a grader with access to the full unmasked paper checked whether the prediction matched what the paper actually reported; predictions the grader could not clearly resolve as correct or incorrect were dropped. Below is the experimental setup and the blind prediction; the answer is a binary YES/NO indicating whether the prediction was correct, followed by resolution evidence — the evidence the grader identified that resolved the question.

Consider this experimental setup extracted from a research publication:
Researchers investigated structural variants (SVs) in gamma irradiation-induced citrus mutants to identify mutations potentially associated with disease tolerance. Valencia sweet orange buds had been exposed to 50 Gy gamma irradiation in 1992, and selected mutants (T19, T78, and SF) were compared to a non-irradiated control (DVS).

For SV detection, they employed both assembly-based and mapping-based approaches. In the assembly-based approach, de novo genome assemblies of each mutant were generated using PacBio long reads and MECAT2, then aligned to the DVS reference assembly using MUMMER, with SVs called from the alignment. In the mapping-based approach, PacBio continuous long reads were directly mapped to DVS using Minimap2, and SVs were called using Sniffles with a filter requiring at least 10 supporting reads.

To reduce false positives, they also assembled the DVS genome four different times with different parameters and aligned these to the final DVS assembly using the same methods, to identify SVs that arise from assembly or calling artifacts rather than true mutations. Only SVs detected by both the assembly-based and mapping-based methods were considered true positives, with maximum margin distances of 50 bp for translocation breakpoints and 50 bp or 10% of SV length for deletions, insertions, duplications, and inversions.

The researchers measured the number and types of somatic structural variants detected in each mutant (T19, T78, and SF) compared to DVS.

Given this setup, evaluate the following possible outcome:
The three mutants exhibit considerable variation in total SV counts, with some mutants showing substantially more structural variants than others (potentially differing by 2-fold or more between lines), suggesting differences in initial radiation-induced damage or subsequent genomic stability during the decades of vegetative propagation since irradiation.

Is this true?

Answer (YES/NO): NO